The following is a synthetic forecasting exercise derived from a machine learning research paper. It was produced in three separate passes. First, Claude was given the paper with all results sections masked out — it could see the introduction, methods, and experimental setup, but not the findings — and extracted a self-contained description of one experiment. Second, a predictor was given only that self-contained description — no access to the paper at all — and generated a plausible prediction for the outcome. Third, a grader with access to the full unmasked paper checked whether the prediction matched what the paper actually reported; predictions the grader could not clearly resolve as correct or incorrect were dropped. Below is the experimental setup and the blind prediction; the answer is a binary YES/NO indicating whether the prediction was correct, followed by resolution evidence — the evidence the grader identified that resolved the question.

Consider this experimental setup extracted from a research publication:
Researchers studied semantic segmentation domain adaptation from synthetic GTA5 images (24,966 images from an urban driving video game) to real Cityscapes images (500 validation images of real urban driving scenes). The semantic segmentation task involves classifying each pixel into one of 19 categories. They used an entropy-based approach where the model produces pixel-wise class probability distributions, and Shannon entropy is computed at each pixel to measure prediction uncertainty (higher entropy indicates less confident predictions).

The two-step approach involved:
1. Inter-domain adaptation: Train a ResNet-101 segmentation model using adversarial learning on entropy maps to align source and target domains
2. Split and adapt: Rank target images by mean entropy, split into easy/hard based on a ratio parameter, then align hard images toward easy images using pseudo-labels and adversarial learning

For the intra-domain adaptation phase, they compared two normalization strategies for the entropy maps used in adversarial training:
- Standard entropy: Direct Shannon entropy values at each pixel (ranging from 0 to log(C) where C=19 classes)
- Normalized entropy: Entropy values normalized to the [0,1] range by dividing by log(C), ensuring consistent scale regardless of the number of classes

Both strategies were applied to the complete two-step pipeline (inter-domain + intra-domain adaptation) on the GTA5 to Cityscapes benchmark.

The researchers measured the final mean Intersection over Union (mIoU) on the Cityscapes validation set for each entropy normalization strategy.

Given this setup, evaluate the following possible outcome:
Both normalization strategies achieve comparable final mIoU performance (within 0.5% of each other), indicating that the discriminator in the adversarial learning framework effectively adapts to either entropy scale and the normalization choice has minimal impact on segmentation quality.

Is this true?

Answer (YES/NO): NO